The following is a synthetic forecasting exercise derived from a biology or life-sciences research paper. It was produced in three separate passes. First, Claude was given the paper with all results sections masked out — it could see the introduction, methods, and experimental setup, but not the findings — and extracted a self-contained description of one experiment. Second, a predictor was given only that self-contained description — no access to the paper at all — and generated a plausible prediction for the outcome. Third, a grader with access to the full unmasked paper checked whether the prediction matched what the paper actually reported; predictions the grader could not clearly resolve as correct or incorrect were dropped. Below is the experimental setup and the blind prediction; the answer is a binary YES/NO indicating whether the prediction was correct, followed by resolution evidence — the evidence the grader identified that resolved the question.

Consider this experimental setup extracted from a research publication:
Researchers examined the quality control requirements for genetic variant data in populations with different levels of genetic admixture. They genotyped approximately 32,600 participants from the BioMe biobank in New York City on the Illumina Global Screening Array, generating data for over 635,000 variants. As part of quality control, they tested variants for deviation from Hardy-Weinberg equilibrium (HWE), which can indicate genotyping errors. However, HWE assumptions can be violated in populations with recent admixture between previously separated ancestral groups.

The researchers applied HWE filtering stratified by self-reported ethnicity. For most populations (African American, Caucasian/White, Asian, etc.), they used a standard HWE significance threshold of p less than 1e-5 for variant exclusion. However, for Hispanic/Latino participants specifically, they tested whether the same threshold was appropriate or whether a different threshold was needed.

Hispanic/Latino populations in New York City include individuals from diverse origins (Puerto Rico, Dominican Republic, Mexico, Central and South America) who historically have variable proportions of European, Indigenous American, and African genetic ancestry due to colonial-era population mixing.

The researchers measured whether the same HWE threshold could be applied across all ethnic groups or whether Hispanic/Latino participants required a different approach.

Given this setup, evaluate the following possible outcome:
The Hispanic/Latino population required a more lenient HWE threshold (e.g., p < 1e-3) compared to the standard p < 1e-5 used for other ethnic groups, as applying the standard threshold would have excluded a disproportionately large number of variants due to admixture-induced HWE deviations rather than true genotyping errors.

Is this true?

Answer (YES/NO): NO